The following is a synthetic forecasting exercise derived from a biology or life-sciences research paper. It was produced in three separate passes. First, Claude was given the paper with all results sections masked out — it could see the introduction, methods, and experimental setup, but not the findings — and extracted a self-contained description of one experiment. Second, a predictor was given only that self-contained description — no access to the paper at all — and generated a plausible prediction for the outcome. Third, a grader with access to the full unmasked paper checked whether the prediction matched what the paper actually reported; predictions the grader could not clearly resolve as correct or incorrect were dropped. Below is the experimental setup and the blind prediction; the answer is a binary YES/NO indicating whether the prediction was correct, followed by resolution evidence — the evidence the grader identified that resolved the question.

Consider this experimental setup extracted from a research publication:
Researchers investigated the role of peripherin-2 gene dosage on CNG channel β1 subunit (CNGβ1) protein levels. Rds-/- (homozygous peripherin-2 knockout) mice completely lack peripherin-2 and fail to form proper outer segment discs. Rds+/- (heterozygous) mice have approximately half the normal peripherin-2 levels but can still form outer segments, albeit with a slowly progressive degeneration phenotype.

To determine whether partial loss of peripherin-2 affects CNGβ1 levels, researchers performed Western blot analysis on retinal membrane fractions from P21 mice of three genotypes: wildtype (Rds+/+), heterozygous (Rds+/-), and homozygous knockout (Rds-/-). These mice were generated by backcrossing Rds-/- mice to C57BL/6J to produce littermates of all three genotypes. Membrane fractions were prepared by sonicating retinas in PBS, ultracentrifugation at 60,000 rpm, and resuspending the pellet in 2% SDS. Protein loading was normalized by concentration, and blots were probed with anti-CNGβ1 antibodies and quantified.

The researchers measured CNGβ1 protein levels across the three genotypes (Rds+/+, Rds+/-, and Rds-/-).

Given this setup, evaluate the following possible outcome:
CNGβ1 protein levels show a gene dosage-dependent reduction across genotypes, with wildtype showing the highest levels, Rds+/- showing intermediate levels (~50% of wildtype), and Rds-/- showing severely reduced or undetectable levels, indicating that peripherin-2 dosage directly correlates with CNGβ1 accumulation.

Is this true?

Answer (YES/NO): NO